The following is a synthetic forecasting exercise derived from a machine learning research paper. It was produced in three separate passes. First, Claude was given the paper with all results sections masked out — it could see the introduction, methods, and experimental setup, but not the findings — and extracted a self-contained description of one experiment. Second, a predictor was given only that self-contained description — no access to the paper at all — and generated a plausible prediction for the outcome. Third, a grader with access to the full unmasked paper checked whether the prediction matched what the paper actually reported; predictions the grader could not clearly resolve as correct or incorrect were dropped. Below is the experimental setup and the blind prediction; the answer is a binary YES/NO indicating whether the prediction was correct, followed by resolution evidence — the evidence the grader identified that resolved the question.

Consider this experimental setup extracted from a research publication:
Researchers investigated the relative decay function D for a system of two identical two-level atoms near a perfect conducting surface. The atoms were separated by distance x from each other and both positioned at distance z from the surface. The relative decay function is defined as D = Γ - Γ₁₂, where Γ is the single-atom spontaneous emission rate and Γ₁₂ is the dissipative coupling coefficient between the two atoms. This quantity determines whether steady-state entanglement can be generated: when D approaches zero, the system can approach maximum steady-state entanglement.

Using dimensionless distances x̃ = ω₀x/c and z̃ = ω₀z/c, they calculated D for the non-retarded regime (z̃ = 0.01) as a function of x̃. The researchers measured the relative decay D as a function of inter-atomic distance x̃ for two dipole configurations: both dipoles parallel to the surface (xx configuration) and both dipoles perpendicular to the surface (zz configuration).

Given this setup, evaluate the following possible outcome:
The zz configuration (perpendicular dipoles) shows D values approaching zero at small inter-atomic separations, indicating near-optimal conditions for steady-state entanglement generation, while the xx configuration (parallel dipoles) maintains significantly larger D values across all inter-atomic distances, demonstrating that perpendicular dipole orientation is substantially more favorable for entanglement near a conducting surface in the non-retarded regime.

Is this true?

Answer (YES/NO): NO